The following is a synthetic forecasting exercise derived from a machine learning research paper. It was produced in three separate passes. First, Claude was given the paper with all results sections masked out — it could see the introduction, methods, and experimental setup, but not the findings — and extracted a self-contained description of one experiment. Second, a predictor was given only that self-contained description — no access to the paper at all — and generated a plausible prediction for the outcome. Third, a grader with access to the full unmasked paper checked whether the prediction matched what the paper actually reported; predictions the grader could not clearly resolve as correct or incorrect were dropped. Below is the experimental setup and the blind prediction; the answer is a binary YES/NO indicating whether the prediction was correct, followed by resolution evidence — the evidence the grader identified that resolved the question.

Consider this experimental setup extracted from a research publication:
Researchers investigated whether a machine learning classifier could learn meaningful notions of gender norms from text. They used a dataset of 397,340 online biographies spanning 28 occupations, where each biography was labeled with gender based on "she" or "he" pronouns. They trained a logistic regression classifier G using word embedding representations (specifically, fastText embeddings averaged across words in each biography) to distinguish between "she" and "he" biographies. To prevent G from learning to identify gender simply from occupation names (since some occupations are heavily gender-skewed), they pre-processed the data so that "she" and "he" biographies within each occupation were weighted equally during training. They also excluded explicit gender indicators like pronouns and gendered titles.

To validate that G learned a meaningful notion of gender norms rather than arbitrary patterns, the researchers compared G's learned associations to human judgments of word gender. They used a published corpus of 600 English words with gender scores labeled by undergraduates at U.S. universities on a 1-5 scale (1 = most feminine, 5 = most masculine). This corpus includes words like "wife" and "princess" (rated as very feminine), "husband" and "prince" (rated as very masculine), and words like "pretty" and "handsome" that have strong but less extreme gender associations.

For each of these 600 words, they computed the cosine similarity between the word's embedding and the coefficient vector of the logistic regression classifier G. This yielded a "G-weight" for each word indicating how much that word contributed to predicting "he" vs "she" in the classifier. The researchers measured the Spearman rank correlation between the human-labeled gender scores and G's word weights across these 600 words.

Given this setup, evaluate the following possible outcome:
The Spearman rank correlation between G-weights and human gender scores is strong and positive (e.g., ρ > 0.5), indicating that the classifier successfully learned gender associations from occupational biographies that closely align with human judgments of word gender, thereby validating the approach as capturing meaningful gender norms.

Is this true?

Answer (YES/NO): YES